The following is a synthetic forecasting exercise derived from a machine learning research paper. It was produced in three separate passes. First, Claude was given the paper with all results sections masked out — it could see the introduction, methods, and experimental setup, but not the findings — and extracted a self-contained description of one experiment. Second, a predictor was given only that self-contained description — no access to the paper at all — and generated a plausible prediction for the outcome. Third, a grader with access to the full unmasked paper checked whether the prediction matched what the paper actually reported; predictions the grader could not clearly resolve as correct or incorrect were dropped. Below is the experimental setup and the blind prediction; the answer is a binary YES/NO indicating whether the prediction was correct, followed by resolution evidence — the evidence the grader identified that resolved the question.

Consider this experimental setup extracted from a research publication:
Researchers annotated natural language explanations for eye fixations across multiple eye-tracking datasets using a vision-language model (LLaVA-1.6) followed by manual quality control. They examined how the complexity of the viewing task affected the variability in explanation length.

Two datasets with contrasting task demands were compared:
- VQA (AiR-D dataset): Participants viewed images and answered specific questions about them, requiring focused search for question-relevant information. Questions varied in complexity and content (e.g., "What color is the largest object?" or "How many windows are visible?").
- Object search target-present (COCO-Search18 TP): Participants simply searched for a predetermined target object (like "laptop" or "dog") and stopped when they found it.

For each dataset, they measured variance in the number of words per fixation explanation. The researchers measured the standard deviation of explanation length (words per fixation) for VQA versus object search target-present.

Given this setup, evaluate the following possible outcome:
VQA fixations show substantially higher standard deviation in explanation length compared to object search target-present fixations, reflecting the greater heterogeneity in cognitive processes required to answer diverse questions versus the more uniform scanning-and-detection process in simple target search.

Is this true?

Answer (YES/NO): NO